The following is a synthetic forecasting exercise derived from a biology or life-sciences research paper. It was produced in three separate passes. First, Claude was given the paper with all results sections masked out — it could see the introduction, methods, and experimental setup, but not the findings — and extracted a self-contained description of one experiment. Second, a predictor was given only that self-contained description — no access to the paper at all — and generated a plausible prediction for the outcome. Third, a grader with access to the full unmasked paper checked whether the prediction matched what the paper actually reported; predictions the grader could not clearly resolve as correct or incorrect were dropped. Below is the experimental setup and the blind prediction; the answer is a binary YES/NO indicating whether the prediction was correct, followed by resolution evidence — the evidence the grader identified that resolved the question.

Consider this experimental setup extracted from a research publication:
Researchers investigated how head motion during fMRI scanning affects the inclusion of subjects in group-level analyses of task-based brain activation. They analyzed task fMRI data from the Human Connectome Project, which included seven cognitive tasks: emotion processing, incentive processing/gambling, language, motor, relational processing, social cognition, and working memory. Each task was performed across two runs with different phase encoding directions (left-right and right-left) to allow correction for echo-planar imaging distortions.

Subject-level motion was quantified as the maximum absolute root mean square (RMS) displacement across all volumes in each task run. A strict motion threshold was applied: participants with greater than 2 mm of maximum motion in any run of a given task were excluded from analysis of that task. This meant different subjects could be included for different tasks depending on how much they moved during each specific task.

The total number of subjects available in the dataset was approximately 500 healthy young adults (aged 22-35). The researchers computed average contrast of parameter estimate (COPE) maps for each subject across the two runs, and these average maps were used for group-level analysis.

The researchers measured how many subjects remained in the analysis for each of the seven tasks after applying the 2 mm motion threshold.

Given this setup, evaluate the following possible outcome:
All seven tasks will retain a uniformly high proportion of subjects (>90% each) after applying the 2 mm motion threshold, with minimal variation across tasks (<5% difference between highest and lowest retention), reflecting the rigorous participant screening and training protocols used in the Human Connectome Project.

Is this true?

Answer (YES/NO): NO